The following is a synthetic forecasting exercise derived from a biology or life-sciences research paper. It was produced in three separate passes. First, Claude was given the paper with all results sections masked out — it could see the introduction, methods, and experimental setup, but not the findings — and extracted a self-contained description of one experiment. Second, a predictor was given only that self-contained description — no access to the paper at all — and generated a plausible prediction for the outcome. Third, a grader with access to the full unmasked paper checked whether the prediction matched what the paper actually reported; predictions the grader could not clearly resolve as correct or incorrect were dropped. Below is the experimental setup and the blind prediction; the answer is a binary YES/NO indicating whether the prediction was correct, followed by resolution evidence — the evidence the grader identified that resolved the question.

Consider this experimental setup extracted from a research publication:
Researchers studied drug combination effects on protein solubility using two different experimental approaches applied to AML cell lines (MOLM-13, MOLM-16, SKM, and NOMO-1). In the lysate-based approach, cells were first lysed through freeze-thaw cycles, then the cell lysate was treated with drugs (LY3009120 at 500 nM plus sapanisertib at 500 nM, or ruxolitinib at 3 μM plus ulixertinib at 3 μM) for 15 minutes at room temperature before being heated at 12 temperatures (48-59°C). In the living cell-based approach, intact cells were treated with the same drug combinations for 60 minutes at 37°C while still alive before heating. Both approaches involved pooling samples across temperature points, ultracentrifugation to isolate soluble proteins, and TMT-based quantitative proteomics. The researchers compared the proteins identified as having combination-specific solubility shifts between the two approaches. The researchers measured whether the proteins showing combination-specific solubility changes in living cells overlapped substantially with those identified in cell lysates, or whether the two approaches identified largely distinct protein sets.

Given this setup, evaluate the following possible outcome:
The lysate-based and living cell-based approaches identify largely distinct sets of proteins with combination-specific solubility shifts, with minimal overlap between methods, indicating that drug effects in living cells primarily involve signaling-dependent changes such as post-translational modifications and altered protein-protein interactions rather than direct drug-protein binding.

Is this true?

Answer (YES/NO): YES